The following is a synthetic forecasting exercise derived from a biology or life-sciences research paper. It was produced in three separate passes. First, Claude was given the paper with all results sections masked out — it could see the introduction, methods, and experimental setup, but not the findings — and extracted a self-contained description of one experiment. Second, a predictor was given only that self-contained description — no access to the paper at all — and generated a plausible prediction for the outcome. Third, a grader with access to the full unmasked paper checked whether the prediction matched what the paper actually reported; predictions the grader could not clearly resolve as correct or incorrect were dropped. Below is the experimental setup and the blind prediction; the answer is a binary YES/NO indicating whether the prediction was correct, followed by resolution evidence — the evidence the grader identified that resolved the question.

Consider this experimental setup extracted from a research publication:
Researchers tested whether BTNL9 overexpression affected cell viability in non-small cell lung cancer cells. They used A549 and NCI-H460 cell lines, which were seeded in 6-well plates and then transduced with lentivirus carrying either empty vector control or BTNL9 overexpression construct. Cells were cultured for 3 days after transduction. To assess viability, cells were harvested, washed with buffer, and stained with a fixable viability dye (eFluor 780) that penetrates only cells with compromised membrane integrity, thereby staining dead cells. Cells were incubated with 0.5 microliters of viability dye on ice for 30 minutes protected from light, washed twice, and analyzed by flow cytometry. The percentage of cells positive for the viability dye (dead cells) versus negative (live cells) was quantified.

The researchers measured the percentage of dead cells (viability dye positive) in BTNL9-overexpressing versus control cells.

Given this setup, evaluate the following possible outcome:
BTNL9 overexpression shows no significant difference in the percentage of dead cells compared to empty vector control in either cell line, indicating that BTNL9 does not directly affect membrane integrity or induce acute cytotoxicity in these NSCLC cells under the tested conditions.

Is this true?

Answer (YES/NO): NO